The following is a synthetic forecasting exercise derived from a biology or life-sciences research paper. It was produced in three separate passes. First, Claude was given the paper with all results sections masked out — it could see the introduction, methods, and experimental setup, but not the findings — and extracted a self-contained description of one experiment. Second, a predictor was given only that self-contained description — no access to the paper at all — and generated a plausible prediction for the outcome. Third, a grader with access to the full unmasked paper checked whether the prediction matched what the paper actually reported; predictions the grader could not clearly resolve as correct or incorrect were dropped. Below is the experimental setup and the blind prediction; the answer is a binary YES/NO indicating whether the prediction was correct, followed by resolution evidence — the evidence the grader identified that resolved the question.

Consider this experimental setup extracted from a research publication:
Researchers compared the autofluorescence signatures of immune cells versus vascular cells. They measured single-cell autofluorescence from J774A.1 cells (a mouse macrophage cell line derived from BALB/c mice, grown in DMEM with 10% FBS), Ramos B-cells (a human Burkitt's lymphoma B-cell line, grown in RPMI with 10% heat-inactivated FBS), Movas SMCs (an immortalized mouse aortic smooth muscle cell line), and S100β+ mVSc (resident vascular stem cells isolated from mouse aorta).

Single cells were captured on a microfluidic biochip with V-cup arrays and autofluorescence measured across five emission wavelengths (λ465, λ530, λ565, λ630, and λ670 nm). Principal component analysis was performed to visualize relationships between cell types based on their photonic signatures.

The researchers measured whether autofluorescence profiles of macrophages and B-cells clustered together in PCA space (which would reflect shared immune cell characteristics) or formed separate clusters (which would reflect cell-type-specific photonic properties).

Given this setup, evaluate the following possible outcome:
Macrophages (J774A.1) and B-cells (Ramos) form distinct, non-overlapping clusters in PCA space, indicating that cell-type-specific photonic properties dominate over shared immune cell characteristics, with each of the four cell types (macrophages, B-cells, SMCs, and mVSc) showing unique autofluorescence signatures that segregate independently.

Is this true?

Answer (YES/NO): YES